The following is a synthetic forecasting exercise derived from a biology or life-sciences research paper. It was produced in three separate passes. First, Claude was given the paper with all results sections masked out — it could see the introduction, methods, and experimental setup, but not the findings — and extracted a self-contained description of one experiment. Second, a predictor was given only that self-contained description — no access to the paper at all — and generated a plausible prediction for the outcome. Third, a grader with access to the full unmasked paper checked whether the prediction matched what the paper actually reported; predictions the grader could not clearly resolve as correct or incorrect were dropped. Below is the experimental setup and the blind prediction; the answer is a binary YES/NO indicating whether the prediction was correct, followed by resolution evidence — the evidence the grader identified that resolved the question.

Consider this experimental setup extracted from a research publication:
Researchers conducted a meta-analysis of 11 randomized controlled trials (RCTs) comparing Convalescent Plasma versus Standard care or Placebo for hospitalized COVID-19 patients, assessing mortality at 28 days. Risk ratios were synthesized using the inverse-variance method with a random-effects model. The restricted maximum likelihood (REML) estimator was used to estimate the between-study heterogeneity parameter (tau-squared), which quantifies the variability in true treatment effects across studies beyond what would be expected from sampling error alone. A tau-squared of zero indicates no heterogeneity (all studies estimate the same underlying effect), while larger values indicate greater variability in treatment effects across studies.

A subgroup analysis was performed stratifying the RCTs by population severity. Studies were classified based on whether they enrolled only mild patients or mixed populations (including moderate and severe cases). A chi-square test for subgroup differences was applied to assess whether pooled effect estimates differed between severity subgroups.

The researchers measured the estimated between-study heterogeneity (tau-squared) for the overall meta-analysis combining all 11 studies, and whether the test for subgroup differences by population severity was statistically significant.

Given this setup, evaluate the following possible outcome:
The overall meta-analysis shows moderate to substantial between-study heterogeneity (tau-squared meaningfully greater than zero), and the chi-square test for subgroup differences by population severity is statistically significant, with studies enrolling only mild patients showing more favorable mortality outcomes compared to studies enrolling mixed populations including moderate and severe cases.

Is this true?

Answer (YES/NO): NO